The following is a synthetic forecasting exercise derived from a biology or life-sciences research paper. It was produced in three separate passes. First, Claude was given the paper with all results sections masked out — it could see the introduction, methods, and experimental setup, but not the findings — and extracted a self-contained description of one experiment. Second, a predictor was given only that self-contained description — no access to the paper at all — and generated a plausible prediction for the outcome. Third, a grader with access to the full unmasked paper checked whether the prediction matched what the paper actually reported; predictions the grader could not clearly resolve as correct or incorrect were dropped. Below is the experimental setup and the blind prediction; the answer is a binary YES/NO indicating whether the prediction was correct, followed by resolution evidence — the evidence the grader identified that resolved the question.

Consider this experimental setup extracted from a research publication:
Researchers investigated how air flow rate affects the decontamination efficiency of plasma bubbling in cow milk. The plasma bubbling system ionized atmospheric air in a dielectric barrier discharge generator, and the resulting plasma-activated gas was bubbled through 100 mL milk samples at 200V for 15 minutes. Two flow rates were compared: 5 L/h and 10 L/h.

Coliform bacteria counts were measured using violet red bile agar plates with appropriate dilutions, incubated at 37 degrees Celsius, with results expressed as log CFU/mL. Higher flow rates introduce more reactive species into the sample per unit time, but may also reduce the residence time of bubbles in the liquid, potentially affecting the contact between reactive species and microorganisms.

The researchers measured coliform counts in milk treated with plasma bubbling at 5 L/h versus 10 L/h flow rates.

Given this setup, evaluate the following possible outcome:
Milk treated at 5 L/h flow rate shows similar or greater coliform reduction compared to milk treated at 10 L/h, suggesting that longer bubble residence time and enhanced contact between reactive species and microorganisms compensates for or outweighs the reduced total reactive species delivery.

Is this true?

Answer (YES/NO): NO